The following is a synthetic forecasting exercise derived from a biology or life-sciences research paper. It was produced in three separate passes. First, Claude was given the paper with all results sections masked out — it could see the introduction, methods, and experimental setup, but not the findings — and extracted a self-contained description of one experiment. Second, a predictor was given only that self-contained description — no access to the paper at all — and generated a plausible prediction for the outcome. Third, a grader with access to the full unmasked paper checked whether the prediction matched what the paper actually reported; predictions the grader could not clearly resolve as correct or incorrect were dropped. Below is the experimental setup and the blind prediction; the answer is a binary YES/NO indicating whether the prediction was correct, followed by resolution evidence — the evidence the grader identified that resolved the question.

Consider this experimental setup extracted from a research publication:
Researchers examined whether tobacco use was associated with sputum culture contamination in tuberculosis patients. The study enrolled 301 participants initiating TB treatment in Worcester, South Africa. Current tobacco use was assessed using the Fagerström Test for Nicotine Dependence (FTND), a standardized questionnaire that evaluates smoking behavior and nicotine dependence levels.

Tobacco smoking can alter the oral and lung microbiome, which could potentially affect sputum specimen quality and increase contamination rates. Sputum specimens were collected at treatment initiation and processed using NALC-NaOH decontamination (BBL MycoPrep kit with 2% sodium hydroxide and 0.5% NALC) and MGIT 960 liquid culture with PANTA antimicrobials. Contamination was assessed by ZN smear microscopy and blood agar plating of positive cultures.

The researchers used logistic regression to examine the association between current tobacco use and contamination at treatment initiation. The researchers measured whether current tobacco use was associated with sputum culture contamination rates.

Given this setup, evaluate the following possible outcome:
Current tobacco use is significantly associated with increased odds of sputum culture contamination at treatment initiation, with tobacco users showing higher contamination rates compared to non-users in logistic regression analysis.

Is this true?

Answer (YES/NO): NO